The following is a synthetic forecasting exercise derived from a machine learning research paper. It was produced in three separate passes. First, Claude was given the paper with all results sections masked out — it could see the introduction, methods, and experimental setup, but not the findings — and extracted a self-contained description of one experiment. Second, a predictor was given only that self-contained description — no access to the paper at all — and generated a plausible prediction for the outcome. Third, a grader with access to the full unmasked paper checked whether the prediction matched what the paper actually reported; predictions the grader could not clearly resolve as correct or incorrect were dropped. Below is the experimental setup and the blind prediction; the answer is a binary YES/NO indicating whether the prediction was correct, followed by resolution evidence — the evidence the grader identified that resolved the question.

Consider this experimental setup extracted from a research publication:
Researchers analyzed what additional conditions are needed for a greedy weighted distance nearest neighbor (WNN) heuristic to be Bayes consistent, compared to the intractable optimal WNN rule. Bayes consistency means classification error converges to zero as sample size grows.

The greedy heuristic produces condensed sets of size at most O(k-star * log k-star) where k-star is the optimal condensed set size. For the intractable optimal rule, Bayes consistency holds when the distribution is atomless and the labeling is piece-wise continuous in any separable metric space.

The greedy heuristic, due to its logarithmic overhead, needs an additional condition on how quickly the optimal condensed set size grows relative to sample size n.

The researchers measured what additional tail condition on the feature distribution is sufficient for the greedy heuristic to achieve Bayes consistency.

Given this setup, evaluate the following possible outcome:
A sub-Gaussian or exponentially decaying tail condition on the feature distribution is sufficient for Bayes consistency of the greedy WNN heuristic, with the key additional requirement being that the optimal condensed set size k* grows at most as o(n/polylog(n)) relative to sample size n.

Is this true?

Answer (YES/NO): NO